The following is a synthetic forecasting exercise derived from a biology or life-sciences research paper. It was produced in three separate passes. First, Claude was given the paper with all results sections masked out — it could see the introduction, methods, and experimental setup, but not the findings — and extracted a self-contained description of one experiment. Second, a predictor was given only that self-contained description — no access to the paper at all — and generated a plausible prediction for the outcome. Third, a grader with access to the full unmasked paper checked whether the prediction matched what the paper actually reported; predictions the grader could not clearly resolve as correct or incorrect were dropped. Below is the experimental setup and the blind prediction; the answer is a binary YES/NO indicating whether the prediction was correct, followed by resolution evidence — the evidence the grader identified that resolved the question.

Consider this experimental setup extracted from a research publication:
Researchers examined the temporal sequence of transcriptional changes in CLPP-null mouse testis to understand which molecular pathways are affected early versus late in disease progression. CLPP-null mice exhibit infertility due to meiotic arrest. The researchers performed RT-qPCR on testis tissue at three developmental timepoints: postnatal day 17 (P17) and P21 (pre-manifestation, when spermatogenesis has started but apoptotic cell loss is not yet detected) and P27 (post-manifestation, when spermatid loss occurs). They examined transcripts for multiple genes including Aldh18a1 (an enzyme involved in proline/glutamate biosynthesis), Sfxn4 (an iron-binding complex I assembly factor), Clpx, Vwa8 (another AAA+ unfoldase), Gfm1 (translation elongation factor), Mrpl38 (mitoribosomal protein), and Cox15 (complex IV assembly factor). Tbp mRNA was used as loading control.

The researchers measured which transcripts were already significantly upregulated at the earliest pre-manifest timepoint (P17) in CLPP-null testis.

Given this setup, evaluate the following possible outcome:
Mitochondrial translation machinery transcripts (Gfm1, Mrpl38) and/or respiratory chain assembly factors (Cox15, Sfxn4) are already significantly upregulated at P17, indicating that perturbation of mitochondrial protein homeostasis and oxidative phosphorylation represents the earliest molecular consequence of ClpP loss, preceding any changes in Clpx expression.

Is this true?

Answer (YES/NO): NO